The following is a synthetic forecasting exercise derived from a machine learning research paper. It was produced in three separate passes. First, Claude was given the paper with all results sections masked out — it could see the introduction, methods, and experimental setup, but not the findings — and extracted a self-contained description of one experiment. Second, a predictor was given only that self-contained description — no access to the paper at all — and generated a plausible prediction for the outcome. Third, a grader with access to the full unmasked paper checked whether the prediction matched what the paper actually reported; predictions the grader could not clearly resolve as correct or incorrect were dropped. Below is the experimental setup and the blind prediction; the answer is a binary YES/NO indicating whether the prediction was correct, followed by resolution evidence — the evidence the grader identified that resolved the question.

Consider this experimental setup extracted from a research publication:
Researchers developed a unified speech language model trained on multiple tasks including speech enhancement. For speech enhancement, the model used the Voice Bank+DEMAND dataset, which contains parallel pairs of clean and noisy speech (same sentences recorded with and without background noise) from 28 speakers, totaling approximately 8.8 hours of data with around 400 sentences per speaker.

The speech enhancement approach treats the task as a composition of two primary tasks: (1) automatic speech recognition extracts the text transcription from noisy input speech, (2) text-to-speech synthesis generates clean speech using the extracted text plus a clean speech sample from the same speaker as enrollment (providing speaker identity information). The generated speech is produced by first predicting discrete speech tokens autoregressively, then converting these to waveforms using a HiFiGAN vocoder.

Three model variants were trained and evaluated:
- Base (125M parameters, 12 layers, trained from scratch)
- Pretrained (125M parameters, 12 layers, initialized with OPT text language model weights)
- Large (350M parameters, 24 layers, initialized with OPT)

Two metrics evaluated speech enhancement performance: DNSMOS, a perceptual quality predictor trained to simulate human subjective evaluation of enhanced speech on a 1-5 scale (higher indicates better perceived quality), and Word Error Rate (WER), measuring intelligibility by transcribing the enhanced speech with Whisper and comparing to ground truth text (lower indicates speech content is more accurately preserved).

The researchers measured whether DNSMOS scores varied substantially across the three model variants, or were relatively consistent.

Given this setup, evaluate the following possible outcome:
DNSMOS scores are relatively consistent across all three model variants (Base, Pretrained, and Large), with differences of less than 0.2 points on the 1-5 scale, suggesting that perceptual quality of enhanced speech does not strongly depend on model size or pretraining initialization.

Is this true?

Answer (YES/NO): YES